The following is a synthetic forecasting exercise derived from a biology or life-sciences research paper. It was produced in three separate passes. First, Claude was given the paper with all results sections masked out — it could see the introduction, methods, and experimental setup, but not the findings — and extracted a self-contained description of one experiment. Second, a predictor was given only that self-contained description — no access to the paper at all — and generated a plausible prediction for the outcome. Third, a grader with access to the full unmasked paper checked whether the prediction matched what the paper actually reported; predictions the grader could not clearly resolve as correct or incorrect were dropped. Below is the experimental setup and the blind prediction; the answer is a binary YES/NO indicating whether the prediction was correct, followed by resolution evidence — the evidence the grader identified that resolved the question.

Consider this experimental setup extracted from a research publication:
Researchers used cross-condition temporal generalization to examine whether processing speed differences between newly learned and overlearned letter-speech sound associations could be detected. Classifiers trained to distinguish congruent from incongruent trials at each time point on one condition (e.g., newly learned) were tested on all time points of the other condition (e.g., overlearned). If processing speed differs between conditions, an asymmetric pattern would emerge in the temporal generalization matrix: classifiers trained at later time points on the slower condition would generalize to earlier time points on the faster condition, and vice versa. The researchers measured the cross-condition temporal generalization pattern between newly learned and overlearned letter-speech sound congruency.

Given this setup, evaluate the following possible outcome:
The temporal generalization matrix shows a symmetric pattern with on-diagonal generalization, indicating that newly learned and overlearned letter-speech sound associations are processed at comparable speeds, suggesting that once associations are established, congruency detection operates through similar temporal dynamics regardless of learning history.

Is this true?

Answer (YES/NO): NO